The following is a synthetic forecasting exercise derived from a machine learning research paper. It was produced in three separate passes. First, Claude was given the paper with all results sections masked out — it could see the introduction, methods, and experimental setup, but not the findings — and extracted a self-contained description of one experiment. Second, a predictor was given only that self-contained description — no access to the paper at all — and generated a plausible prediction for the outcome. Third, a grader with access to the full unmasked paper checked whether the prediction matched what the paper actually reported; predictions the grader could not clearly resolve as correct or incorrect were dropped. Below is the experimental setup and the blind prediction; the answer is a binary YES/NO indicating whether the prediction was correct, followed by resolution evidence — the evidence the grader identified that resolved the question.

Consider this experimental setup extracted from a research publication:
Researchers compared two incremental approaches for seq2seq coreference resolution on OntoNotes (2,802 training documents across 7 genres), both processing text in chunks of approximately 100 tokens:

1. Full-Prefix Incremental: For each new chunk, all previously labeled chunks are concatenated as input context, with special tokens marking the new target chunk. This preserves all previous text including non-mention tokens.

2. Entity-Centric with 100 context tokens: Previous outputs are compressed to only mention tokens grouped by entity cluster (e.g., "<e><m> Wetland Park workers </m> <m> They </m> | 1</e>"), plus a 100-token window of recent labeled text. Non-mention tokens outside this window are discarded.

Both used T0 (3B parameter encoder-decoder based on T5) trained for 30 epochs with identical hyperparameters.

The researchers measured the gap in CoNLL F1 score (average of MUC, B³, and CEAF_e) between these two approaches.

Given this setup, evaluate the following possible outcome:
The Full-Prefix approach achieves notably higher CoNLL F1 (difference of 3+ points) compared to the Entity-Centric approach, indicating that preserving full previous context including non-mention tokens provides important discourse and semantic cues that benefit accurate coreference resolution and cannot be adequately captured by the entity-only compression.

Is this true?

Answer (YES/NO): NO